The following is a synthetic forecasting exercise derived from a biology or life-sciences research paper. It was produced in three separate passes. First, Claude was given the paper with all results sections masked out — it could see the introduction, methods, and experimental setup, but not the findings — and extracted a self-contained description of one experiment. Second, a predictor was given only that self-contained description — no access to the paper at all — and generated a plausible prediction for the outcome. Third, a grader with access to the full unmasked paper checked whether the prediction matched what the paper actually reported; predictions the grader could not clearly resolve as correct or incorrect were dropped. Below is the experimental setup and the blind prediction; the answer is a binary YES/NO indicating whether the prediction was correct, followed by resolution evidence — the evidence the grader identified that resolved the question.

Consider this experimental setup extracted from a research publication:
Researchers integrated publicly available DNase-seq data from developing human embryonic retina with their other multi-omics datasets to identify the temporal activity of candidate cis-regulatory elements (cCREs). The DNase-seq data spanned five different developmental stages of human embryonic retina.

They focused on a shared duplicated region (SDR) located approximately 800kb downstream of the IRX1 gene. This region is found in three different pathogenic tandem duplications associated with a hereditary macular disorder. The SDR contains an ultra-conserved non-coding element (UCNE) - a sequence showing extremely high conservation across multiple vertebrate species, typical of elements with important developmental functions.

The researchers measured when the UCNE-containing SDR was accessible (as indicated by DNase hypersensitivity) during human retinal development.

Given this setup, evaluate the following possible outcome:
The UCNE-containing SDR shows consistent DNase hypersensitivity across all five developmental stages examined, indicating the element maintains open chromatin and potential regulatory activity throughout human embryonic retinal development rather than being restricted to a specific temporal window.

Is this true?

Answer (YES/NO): NO